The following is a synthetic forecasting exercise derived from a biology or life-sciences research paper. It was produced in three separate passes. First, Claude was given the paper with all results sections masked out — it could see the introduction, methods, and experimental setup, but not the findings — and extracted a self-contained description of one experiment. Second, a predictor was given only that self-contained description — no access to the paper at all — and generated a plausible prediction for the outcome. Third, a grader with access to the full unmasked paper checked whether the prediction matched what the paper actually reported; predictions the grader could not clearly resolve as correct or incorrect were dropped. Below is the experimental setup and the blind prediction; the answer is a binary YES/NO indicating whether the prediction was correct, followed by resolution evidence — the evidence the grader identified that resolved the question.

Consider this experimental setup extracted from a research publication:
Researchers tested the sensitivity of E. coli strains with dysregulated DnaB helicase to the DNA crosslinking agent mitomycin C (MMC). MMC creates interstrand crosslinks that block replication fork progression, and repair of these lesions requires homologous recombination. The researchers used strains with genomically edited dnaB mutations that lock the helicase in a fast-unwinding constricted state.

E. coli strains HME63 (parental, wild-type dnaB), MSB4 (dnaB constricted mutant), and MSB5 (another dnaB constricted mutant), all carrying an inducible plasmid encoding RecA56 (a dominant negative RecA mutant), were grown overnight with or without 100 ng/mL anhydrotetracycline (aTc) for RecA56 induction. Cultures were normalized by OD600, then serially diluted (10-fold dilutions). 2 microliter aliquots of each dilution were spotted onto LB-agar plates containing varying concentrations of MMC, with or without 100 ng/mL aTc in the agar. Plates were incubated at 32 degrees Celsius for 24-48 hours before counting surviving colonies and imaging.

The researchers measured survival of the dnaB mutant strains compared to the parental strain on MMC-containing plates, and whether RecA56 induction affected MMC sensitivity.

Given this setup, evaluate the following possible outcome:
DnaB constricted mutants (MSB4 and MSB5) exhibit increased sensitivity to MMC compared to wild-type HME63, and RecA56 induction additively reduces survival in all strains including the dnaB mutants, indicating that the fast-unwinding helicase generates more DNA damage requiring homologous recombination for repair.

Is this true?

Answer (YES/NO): NO